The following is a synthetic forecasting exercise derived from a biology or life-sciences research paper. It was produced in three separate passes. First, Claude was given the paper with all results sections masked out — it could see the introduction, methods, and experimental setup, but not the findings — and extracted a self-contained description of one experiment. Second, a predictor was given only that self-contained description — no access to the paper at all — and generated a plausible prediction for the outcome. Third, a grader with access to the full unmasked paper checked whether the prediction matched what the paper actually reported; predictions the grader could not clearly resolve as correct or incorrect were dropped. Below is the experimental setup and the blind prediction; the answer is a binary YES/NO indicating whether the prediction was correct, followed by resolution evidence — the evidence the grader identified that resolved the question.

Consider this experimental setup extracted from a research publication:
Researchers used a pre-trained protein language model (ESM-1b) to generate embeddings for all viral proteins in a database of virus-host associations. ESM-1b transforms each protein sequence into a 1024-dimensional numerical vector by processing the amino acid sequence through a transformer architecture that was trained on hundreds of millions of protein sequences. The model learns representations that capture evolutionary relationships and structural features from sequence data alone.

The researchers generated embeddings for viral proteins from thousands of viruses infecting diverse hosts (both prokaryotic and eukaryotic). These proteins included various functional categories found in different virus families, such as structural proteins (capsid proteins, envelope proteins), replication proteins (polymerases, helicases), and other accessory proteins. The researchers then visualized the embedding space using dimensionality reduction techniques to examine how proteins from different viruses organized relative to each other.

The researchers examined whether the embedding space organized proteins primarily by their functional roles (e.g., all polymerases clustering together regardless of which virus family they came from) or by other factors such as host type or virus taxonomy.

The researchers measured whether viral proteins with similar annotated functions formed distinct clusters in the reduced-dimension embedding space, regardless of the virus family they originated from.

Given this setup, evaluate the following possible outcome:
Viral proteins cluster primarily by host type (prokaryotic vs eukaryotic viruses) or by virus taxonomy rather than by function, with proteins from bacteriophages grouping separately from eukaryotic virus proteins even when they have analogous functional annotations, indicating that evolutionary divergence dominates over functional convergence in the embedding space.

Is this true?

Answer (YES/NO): NO